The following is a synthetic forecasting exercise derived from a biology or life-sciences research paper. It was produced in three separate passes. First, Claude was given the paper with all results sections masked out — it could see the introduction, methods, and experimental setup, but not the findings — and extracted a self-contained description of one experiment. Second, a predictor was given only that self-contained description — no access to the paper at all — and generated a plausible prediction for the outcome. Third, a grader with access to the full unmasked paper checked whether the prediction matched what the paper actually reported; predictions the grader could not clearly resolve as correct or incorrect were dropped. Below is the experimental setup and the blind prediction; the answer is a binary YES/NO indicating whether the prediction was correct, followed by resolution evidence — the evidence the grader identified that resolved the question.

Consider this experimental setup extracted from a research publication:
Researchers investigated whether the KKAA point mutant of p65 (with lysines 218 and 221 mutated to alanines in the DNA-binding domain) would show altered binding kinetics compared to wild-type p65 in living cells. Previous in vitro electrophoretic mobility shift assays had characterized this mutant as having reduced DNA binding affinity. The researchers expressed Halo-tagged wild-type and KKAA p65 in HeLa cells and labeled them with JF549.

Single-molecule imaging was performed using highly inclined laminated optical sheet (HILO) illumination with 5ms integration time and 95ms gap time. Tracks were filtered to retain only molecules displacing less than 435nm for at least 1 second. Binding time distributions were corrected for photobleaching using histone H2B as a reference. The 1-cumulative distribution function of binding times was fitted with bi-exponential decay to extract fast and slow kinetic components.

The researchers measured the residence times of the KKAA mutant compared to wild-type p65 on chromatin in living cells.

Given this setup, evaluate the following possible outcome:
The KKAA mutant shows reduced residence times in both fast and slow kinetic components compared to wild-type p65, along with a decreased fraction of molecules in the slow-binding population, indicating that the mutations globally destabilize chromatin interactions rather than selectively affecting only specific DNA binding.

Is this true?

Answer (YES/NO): NO